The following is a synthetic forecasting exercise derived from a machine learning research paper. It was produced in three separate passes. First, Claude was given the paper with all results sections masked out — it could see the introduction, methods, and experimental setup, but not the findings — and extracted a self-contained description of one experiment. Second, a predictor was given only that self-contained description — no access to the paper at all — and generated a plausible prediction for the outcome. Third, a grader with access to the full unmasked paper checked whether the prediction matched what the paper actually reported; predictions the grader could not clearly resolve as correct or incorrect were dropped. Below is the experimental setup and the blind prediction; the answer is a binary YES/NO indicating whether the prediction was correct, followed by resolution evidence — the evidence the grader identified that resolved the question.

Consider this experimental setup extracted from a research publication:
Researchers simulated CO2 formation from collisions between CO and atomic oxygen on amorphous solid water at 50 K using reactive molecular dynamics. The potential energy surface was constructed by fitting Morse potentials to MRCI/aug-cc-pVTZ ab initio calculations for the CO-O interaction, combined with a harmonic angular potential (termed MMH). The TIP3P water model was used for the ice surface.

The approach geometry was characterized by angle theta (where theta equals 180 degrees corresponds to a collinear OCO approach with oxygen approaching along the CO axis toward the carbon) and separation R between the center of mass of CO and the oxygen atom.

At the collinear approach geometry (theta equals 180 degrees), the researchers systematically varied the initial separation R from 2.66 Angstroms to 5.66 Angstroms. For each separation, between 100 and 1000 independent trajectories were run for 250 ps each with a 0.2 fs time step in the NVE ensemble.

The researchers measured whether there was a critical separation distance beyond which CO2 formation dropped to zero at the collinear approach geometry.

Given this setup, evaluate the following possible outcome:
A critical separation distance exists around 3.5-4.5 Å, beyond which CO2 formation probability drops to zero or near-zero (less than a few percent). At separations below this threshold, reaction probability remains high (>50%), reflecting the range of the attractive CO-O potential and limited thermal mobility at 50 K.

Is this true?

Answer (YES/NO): NO